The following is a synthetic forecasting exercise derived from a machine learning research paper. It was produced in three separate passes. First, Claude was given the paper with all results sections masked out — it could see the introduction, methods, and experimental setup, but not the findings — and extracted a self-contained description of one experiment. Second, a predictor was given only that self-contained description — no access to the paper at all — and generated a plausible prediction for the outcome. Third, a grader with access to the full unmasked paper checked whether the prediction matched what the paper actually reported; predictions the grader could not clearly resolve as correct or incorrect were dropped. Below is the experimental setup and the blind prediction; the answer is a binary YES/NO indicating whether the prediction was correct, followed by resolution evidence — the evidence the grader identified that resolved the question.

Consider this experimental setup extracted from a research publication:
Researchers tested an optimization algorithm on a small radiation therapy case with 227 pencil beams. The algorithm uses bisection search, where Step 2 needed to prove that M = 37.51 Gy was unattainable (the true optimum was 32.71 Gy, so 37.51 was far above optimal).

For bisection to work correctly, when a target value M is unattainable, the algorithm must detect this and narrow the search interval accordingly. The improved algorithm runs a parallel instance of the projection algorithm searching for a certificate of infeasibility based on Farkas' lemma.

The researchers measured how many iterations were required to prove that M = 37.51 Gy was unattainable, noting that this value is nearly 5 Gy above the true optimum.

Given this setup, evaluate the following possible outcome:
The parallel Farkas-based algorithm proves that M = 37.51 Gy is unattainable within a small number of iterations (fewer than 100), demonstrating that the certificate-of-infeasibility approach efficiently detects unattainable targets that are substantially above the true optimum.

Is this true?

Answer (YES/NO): NO